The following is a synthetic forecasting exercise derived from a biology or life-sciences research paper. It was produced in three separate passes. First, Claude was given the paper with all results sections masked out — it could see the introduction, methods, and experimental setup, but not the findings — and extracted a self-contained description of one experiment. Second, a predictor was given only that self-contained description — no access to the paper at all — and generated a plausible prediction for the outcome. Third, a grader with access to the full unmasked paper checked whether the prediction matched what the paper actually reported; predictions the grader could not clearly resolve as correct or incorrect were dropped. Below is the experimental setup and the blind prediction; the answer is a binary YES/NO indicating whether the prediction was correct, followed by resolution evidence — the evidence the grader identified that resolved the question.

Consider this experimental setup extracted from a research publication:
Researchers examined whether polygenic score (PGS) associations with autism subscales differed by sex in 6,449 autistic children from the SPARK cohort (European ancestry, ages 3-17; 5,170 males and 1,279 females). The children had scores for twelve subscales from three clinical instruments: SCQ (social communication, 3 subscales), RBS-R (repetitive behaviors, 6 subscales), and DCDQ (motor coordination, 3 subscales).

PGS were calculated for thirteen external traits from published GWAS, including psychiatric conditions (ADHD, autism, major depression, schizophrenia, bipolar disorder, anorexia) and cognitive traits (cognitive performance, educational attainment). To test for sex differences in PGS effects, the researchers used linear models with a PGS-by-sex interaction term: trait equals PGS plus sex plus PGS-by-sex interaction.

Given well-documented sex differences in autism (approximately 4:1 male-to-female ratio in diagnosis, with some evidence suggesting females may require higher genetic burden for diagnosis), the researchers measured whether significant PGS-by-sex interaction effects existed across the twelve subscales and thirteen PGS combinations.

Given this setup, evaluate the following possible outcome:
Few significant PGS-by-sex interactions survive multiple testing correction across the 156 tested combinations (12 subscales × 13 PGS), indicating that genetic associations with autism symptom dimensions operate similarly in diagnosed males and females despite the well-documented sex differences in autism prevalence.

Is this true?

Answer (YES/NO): NO